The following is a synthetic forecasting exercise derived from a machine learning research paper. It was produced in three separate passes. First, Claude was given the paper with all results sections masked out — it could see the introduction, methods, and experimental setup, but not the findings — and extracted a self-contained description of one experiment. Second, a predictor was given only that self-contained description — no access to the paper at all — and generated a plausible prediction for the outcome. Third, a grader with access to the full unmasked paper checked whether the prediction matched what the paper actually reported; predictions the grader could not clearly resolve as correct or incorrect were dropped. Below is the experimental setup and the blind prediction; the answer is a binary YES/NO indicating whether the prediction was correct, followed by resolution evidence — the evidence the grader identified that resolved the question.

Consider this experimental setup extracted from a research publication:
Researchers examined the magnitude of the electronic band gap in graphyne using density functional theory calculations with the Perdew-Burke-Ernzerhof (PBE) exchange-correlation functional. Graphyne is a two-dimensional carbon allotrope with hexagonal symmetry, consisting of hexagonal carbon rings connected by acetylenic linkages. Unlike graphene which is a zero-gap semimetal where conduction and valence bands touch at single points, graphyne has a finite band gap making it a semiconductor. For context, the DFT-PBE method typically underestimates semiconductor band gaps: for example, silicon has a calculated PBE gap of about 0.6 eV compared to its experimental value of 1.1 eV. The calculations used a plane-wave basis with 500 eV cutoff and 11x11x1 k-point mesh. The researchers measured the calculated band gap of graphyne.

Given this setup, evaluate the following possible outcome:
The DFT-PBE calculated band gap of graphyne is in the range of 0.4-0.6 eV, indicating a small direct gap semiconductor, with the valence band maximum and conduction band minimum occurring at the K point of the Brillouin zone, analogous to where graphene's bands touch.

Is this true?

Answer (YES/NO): NO